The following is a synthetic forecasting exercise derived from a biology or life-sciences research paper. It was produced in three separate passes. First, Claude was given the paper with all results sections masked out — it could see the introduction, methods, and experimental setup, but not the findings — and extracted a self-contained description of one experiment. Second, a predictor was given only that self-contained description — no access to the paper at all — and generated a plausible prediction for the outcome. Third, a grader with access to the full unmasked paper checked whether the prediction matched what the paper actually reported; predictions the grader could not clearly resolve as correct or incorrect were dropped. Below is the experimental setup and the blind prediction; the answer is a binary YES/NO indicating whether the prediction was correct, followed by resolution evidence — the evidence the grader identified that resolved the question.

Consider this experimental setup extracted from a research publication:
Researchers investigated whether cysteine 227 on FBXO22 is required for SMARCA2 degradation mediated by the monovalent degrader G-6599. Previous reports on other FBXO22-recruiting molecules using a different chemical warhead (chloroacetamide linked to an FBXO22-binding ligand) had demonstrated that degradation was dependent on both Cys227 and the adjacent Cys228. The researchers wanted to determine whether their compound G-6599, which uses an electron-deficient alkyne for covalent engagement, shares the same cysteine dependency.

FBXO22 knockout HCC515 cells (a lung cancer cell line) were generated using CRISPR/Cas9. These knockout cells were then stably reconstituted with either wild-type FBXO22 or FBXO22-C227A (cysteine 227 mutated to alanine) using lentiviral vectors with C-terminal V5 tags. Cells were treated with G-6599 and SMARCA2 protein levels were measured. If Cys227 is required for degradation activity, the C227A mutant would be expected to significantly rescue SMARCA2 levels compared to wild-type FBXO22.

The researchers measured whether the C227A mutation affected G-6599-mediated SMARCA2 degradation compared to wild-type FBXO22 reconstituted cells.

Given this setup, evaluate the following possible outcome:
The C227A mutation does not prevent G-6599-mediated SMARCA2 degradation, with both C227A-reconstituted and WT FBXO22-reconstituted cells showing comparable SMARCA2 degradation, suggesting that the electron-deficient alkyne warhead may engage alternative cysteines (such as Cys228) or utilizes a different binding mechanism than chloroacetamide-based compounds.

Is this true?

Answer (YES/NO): YES